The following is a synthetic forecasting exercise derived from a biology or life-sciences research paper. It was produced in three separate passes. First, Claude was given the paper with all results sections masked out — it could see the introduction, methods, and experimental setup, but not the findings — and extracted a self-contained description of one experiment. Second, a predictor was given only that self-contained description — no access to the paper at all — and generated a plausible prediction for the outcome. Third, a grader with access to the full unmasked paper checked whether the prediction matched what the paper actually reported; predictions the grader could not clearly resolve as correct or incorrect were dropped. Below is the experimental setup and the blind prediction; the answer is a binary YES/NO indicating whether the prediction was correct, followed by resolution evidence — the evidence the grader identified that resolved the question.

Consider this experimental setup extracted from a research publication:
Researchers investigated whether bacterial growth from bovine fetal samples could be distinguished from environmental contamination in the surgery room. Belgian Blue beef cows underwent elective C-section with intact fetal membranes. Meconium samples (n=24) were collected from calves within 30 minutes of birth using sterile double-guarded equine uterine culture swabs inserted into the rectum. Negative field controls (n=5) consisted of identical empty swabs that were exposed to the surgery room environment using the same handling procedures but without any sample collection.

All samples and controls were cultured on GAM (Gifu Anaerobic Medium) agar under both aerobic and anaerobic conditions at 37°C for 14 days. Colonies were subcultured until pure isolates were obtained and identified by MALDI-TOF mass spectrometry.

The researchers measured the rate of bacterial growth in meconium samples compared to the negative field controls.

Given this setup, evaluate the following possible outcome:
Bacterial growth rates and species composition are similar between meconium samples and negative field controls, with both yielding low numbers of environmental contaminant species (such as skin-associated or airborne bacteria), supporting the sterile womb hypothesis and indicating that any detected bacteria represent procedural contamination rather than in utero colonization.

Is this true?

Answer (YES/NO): NO